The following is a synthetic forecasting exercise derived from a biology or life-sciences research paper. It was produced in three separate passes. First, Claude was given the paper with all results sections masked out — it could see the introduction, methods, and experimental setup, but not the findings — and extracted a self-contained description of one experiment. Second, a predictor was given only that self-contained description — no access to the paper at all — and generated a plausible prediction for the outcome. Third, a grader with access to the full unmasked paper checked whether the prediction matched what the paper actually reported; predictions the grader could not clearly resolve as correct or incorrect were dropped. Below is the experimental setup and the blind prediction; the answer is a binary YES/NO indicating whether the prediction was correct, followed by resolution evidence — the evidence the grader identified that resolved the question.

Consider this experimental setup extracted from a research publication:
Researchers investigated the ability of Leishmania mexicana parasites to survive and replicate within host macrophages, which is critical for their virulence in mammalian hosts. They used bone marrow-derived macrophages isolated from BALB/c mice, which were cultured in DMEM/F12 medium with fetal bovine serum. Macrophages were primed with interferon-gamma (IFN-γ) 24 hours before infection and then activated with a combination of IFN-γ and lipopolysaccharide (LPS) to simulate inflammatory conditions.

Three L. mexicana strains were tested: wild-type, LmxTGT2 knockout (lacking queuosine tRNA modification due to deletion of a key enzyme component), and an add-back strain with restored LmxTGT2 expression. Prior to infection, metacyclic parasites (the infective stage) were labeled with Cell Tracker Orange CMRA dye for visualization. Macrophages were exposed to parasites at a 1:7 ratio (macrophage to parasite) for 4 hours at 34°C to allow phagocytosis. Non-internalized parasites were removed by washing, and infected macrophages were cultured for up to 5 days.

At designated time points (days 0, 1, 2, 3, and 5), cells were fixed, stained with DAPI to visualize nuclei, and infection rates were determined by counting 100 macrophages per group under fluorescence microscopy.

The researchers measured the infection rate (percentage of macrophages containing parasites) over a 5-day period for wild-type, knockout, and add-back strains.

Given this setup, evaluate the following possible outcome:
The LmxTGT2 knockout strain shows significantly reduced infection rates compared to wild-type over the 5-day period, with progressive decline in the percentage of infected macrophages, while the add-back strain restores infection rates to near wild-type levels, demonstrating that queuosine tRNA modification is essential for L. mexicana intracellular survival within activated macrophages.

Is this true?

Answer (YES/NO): YES